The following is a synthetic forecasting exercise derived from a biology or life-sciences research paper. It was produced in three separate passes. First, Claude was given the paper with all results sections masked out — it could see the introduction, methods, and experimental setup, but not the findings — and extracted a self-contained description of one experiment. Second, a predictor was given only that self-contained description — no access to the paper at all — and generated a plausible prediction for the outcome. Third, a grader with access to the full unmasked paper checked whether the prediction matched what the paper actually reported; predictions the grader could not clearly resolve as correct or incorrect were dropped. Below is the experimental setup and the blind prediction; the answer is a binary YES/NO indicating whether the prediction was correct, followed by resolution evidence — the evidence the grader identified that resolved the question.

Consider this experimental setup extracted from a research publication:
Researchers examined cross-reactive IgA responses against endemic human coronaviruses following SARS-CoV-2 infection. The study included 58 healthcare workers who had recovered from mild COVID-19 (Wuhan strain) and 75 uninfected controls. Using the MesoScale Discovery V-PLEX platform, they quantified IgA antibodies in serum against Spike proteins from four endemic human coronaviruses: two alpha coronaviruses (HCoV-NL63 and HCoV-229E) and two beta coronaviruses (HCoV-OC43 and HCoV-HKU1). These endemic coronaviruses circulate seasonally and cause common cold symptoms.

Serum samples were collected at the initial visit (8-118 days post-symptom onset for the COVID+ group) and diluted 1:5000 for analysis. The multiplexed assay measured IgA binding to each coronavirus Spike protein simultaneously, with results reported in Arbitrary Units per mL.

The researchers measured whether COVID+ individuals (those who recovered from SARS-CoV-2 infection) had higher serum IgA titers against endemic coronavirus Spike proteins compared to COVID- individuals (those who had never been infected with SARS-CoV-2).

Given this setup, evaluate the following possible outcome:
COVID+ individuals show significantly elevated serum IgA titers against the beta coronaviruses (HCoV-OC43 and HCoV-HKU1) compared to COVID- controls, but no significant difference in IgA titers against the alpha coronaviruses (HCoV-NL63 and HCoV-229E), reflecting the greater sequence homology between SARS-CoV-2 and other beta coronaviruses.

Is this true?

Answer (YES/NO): NO